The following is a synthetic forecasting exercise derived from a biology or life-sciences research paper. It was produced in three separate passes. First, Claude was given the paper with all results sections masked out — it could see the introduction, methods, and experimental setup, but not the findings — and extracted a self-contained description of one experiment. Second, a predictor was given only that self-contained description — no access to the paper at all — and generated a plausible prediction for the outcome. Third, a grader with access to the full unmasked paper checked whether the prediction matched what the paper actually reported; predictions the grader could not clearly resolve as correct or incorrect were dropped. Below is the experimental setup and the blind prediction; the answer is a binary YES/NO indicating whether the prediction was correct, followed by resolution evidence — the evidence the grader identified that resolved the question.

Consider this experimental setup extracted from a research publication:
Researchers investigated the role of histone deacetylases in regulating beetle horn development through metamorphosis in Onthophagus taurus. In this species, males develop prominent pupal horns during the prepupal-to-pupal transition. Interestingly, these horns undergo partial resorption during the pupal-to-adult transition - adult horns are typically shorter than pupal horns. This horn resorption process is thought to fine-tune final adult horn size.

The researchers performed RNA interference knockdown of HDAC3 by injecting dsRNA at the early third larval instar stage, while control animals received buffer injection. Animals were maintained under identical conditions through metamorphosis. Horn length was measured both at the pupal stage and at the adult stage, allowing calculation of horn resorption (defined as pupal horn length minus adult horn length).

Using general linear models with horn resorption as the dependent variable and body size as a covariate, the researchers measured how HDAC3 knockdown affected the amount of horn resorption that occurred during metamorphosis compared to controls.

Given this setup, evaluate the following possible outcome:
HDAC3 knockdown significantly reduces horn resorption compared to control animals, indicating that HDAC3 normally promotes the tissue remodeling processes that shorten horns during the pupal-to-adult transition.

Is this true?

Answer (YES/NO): NO